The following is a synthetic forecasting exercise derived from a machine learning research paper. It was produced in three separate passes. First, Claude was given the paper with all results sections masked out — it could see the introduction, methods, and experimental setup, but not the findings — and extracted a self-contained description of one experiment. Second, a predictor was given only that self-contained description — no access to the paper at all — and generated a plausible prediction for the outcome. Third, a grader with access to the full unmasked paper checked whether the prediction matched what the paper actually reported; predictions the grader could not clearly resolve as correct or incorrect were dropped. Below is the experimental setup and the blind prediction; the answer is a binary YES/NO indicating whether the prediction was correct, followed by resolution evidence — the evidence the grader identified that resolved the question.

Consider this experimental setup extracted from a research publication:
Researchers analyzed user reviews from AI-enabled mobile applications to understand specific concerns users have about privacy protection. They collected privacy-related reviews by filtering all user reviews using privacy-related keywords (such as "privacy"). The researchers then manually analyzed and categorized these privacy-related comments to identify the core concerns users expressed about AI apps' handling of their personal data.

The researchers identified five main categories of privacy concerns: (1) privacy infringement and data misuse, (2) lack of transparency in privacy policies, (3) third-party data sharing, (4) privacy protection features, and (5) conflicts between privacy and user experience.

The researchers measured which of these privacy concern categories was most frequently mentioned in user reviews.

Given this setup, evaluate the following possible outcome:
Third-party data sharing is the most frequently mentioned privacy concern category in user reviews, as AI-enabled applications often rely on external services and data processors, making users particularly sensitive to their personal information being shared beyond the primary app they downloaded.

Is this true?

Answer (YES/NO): NO